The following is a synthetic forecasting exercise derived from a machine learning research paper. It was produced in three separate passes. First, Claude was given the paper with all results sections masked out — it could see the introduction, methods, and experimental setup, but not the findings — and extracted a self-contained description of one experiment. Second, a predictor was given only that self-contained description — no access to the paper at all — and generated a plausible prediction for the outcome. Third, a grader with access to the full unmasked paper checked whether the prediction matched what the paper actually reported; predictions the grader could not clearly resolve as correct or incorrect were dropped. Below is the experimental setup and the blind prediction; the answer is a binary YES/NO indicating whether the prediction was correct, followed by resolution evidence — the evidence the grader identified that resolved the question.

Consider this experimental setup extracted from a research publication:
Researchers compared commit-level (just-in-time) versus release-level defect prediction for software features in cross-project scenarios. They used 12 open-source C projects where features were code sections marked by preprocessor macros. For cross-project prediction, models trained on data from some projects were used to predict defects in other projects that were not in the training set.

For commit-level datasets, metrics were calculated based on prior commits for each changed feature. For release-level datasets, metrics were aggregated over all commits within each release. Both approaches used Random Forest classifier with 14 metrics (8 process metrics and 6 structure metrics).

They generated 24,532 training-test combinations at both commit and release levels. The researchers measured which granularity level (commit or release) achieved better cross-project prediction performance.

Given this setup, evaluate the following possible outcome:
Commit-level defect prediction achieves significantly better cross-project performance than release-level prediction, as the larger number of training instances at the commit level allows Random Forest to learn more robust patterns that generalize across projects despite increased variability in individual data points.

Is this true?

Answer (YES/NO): NO